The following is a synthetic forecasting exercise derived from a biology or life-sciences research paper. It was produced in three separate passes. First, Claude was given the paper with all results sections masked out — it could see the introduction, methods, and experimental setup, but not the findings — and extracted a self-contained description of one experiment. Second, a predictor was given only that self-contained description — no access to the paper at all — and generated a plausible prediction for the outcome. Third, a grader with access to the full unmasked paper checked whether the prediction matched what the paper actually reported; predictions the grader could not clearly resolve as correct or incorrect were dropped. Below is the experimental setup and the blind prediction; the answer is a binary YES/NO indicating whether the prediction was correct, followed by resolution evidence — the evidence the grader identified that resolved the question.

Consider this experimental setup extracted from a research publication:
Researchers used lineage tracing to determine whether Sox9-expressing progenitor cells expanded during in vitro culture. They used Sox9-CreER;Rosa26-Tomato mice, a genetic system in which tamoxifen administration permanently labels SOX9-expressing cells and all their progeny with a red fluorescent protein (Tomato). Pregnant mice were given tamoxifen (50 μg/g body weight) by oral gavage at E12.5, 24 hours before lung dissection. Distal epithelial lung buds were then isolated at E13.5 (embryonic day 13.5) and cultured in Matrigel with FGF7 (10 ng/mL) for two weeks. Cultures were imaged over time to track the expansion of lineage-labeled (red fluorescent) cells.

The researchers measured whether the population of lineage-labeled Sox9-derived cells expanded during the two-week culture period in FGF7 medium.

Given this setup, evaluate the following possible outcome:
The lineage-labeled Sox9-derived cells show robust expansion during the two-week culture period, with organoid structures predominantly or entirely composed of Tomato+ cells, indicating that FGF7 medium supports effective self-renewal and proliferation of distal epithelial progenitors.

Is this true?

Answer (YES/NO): NO